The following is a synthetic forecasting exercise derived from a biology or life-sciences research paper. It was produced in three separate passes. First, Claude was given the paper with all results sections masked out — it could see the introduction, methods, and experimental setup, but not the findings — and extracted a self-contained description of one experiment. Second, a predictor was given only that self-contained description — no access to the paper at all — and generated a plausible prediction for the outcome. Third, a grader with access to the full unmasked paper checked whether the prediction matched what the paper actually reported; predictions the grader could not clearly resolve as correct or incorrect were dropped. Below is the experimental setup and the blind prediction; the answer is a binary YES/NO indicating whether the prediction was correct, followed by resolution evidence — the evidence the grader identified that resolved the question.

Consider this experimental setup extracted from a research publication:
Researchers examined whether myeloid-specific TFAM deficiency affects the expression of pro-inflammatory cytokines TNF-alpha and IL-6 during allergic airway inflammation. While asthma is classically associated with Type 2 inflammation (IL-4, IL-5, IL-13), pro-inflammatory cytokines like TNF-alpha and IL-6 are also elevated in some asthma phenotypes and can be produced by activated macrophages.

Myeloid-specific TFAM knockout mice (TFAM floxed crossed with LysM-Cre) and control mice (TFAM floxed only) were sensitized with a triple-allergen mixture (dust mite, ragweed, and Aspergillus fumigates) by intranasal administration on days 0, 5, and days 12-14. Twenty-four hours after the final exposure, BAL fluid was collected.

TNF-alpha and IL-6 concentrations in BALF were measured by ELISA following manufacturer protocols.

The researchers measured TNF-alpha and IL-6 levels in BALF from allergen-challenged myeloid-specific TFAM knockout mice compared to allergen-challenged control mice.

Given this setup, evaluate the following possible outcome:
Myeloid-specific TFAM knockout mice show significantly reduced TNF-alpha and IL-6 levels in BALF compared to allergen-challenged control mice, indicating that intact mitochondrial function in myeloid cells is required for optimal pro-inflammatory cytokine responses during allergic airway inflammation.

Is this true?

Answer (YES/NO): NO